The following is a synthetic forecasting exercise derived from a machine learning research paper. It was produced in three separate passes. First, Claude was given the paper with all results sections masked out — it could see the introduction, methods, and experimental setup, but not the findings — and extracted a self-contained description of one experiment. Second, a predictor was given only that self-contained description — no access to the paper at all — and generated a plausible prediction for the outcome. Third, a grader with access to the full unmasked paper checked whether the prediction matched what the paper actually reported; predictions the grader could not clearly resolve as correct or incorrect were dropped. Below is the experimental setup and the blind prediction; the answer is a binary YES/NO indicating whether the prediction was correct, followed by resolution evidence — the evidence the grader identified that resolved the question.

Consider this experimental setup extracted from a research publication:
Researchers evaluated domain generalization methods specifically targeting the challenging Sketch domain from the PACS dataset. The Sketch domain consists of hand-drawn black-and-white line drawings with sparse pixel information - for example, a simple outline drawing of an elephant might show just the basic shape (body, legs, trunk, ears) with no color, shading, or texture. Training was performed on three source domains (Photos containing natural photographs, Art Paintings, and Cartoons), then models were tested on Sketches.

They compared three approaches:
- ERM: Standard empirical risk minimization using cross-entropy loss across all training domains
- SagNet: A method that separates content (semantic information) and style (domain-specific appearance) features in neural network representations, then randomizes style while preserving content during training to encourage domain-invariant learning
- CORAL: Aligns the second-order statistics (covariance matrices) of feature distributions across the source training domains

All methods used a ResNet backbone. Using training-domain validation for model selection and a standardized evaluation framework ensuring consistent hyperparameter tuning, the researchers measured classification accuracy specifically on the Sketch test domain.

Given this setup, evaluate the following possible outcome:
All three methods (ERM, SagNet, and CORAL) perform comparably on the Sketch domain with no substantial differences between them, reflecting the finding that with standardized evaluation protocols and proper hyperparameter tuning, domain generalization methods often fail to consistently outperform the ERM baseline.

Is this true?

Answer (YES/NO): YES